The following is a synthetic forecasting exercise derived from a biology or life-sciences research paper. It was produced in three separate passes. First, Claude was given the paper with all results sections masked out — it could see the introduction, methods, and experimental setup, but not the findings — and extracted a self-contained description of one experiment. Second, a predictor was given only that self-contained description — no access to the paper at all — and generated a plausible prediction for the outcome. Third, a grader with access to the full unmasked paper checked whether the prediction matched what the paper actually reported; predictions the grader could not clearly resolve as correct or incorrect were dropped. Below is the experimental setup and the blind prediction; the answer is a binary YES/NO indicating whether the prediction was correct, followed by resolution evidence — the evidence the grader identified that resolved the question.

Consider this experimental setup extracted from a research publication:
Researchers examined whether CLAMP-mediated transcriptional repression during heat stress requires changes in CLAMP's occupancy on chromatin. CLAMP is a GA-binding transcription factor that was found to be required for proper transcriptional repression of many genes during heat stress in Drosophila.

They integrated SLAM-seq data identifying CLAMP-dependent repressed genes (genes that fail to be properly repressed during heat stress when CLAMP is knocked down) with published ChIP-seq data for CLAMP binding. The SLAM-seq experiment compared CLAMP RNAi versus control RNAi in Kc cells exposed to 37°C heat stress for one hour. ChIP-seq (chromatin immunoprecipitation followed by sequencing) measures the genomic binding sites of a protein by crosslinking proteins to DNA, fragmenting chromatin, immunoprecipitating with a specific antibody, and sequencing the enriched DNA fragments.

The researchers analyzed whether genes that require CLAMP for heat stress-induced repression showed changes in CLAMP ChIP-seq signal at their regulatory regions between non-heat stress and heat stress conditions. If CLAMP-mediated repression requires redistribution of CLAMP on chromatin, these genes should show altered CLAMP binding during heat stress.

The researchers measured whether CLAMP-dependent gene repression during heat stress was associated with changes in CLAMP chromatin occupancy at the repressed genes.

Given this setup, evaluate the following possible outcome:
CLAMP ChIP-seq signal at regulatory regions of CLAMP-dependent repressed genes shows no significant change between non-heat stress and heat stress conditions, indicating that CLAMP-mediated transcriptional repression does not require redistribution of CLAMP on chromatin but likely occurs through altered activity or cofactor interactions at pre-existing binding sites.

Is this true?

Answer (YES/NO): YES